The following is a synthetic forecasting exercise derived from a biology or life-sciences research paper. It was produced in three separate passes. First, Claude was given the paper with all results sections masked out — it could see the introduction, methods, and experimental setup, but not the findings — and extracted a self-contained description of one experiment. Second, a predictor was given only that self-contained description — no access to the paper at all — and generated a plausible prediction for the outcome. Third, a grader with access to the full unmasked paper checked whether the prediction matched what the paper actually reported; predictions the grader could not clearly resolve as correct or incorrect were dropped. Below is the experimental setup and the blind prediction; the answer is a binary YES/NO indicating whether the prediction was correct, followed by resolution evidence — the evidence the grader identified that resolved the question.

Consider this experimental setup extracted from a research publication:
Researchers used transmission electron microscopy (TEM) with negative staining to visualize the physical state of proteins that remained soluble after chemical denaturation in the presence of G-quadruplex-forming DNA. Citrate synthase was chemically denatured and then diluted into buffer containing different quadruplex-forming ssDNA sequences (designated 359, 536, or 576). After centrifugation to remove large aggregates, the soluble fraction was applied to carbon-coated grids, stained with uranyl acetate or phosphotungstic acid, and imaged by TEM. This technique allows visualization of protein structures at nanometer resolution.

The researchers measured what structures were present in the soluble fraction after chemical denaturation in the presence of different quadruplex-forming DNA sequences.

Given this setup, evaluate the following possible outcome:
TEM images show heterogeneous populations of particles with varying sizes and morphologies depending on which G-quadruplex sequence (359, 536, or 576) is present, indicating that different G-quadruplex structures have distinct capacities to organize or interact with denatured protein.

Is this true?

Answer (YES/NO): YES